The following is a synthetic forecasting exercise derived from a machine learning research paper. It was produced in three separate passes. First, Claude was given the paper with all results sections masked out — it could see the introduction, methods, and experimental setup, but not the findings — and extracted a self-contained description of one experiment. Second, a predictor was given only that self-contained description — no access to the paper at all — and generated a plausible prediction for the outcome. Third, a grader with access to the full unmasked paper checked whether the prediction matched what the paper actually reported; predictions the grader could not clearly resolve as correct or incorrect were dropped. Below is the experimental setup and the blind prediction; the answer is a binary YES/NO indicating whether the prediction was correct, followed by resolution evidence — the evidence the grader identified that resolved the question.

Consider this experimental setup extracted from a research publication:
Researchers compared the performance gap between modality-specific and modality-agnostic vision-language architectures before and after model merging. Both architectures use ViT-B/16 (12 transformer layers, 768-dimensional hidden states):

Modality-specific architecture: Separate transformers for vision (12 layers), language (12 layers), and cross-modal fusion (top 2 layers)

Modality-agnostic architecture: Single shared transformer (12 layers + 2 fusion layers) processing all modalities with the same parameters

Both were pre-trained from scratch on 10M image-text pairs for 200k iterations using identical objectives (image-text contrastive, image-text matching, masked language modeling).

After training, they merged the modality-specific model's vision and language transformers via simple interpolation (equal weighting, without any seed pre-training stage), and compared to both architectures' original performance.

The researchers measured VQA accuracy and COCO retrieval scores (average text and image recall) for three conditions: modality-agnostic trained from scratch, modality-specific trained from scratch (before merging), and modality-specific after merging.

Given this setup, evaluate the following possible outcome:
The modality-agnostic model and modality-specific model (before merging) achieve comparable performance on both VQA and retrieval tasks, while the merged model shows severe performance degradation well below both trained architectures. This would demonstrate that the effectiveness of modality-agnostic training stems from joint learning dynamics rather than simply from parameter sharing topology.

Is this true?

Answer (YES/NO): NO